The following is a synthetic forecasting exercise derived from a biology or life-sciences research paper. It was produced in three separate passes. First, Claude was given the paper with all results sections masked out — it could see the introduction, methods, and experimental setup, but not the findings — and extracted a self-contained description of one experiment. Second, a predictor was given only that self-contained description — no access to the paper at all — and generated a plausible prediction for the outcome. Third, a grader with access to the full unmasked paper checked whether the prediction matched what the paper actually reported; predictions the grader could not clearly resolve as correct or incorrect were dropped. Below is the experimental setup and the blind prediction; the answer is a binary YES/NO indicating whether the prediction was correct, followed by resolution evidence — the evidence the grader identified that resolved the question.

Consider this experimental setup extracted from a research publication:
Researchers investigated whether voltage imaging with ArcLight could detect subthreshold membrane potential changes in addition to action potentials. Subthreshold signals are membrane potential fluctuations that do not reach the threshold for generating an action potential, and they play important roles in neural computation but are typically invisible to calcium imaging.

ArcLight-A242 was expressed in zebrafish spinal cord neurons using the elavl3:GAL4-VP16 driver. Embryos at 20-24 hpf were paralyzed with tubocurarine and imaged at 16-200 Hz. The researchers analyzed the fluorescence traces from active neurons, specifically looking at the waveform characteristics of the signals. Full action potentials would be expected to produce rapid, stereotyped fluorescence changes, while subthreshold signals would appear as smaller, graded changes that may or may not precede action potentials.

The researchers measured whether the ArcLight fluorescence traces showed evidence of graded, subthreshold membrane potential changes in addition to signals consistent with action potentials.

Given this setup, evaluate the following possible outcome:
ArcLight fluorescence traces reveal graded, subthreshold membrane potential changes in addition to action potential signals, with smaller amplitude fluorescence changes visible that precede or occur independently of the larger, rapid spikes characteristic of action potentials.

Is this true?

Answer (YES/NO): YES